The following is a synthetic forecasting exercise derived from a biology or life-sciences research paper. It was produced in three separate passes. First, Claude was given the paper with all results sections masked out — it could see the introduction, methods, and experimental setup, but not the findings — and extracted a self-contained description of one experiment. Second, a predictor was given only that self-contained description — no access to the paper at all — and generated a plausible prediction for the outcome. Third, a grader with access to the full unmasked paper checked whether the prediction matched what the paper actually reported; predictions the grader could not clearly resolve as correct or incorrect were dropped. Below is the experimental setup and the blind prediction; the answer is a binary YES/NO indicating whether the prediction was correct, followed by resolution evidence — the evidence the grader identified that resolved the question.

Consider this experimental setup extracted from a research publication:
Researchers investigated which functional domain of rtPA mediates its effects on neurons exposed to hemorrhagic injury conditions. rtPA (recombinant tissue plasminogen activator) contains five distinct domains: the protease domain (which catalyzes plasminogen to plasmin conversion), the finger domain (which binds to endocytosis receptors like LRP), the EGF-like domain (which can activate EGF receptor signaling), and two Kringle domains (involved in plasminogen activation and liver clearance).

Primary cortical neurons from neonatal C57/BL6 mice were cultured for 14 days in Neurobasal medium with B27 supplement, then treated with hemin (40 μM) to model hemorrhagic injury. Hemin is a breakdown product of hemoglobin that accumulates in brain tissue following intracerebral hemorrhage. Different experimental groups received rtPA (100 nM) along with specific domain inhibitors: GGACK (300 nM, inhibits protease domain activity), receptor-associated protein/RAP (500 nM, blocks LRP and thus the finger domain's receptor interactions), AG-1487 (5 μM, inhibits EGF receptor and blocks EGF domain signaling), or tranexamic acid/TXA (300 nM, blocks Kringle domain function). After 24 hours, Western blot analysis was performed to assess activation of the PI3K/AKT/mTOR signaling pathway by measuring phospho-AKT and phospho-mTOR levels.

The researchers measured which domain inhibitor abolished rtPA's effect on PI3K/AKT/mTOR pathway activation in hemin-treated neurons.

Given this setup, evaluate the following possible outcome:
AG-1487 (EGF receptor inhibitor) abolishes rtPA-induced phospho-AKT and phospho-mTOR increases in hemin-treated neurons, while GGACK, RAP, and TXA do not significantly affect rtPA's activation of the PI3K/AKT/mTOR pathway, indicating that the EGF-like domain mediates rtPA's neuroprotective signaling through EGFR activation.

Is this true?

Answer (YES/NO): NO